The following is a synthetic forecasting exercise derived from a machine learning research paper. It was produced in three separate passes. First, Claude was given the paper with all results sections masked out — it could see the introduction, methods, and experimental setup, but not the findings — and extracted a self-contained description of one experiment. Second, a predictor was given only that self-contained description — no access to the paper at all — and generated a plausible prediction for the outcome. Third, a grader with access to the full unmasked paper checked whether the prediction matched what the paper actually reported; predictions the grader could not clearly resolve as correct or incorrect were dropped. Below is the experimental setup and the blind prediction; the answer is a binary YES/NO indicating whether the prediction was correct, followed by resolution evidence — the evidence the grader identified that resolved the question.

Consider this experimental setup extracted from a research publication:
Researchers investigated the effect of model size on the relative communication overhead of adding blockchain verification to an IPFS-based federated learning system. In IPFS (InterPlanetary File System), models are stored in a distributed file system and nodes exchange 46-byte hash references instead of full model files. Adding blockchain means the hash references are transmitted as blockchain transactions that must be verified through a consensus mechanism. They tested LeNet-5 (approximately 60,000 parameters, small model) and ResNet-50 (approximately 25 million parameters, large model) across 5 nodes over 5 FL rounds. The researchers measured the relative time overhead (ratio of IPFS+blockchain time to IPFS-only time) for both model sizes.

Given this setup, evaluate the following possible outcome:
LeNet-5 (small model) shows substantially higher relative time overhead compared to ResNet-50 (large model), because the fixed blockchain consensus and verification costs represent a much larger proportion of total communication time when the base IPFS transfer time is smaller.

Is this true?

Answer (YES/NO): YES